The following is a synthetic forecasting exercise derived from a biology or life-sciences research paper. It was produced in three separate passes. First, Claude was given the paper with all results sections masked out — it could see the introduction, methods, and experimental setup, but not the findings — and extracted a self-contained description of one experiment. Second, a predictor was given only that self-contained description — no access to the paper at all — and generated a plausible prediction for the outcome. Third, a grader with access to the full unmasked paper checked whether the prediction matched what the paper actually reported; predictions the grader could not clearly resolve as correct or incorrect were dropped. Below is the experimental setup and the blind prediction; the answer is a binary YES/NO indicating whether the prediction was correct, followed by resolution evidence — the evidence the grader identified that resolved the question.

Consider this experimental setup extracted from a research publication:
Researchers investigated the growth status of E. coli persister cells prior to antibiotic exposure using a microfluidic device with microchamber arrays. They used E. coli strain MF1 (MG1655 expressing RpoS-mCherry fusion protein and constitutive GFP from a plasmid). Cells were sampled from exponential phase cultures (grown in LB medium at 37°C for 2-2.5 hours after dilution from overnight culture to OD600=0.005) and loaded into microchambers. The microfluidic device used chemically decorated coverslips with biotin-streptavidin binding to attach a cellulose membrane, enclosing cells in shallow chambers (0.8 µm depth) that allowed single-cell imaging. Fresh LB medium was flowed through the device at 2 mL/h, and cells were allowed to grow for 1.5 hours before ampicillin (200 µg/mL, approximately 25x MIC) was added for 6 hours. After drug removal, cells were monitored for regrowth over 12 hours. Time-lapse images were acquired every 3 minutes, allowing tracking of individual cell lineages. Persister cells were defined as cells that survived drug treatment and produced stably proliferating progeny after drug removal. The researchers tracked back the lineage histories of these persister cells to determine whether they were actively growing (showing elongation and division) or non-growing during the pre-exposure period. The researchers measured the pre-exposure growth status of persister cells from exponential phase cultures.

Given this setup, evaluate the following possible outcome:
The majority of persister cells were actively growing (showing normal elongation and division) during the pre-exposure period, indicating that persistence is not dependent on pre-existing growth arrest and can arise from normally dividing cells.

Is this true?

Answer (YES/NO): YES